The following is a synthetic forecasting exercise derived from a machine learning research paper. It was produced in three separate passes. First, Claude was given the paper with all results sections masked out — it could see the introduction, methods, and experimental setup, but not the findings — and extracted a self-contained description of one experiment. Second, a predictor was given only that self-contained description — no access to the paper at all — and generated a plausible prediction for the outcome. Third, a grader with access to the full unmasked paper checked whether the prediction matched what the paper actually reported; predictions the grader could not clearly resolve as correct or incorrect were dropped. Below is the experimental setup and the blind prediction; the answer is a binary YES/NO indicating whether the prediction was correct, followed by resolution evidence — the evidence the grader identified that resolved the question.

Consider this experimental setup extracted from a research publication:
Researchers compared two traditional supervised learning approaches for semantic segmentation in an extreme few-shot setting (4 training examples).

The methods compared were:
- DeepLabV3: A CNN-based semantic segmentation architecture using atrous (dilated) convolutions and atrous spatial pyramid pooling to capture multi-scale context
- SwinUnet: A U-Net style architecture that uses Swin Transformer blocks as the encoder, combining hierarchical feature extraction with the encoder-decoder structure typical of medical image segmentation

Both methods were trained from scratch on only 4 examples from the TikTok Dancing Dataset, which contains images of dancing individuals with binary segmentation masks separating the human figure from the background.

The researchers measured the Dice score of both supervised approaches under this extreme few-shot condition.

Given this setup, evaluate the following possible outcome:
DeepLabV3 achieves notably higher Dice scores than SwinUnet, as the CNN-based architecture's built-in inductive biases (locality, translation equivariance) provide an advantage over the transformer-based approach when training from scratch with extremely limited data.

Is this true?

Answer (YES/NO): NO